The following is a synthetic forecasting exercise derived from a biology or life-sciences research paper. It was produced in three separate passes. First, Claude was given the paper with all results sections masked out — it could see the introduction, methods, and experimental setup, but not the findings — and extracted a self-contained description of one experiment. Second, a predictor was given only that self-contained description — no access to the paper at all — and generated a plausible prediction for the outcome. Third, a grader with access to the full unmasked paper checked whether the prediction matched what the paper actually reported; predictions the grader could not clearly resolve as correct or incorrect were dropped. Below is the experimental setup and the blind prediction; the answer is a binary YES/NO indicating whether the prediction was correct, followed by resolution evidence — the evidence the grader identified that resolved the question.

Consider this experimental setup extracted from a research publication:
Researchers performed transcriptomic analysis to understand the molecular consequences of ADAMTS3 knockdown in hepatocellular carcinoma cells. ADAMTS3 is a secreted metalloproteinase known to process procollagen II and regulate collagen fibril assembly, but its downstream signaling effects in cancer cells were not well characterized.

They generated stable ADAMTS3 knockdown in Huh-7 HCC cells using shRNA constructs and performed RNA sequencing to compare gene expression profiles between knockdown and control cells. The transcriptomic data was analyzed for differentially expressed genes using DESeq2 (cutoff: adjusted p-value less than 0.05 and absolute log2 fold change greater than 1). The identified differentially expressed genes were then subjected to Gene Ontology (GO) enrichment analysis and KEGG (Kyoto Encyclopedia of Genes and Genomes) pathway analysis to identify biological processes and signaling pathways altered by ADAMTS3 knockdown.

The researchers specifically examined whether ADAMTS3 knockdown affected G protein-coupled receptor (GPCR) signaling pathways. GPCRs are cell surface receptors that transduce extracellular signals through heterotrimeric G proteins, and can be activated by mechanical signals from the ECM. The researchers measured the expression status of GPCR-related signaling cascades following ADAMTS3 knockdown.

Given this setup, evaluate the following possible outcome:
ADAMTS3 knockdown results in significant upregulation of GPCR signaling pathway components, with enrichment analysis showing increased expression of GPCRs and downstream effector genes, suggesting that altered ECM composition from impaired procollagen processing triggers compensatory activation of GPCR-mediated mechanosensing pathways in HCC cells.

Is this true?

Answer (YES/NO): NO